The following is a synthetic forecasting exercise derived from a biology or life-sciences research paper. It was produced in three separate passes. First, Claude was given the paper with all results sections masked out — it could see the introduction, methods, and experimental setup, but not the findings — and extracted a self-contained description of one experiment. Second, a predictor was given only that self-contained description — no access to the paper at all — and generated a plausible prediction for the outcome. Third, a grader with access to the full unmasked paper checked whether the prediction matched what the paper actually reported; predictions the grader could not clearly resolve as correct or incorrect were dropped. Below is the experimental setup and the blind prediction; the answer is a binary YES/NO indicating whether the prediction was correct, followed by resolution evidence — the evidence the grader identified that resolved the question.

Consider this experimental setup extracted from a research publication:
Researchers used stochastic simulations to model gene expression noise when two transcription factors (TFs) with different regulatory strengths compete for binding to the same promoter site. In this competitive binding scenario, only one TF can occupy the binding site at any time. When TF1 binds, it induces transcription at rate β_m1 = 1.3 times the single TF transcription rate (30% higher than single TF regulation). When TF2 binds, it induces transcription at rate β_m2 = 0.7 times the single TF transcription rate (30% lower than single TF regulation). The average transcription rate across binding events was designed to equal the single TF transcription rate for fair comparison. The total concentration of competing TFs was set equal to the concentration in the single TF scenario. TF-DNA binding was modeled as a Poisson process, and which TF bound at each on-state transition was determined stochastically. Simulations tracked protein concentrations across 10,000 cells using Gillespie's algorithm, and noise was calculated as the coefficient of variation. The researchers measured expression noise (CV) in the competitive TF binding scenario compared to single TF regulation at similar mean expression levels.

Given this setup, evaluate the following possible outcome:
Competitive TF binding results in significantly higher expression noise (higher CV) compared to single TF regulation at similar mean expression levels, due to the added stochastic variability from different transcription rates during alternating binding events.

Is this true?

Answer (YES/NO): YES